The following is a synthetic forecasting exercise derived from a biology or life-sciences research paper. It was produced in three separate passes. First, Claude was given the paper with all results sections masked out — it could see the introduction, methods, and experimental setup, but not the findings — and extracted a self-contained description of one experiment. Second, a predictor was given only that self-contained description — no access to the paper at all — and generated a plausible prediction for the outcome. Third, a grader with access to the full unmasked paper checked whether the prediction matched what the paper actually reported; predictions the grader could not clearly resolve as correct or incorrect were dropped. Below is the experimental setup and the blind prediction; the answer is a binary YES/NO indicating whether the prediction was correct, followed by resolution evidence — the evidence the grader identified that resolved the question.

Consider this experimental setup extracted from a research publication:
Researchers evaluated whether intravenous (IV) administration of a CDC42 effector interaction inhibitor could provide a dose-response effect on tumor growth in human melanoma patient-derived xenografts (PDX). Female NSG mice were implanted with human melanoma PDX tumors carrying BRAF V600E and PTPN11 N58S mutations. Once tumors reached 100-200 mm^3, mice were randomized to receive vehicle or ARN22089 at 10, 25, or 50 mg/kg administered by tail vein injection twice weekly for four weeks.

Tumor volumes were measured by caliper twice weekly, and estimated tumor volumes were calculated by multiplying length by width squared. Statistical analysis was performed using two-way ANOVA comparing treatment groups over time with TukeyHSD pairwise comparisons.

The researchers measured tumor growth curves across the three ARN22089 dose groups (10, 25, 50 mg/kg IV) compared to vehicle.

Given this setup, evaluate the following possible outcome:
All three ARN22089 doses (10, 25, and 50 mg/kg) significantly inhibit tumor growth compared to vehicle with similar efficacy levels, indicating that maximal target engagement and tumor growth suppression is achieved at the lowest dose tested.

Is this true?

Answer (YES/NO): NO